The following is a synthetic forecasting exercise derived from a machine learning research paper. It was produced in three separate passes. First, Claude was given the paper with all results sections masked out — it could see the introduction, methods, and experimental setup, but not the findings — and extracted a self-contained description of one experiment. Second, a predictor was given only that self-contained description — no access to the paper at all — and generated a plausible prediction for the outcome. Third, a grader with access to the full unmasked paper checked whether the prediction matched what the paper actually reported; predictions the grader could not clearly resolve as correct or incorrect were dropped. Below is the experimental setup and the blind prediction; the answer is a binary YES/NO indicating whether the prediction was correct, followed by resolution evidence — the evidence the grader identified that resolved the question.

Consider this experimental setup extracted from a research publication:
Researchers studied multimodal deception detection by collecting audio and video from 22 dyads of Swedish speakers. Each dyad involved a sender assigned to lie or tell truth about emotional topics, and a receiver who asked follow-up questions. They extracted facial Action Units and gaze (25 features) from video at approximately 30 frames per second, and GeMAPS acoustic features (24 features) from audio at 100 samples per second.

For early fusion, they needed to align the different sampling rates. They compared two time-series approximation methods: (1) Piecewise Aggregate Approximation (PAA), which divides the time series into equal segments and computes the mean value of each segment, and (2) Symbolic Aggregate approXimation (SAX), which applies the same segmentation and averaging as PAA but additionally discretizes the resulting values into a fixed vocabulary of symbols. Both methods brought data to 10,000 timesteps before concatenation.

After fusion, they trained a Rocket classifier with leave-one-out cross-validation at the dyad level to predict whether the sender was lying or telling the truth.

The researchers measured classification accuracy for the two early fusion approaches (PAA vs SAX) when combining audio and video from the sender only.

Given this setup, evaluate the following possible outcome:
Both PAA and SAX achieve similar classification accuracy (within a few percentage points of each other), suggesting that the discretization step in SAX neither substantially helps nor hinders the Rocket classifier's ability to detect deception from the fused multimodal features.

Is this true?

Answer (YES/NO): NO